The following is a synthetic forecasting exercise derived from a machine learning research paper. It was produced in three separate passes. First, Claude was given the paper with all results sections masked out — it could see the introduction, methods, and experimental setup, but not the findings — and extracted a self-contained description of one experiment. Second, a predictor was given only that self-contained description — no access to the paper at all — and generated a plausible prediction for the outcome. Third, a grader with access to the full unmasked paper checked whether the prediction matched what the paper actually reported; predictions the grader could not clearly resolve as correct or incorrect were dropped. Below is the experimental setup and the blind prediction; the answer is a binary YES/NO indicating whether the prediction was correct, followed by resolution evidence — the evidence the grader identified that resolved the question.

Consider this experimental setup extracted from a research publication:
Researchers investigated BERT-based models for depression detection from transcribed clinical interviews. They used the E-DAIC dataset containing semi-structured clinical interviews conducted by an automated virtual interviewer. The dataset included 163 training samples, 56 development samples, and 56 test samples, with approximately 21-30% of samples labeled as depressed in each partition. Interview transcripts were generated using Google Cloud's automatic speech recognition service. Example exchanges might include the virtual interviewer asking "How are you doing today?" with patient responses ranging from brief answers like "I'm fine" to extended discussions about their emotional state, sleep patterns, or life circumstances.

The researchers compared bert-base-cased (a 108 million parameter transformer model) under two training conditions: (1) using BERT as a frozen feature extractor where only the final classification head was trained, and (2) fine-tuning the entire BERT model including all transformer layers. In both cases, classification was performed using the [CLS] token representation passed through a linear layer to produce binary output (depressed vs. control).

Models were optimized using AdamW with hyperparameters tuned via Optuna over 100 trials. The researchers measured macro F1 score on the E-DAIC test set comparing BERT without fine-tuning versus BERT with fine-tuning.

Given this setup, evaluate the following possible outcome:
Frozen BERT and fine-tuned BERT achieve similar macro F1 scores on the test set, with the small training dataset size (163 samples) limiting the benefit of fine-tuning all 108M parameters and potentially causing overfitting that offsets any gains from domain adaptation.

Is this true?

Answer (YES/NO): NO